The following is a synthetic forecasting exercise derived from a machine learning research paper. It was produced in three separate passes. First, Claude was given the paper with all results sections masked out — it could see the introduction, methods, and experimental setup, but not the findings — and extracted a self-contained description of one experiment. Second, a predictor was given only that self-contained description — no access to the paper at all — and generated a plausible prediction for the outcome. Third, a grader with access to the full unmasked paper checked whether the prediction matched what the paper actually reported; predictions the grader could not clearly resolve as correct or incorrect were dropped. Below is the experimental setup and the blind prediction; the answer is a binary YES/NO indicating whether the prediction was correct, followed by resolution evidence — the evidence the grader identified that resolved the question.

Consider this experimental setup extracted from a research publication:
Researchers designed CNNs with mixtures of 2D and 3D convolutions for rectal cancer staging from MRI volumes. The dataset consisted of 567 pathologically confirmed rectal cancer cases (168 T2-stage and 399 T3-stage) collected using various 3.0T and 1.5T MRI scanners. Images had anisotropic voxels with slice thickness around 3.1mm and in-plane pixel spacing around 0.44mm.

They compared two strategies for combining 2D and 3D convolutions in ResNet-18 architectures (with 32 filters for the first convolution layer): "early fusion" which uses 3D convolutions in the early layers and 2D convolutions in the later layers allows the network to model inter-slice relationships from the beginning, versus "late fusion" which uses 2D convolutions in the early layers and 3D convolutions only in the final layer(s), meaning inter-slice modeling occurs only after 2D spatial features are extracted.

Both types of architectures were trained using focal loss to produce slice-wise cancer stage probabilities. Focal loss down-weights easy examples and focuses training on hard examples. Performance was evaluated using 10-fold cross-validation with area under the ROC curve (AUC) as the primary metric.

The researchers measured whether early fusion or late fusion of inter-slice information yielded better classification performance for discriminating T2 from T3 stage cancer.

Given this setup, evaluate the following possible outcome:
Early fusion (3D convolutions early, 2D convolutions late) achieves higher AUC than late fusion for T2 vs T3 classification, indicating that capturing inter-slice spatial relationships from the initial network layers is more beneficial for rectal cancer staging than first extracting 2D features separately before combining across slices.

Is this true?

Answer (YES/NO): NO